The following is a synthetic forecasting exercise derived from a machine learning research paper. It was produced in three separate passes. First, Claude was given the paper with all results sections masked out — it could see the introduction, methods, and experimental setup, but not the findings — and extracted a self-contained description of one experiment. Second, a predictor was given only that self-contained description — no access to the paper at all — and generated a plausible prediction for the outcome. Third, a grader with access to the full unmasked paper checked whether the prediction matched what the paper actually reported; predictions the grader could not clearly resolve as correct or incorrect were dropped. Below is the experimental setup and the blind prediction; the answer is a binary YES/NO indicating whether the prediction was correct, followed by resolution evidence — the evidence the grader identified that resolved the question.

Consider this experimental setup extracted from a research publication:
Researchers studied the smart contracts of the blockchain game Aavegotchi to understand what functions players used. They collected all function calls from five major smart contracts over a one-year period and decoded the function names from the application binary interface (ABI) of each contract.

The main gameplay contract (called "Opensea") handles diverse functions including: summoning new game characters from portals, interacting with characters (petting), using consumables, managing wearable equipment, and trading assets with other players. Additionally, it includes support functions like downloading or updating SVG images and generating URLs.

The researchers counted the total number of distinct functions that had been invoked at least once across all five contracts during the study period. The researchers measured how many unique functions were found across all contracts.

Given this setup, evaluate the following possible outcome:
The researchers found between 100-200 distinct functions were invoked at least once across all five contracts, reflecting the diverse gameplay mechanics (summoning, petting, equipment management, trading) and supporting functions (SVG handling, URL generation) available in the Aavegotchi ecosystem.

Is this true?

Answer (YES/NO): NO